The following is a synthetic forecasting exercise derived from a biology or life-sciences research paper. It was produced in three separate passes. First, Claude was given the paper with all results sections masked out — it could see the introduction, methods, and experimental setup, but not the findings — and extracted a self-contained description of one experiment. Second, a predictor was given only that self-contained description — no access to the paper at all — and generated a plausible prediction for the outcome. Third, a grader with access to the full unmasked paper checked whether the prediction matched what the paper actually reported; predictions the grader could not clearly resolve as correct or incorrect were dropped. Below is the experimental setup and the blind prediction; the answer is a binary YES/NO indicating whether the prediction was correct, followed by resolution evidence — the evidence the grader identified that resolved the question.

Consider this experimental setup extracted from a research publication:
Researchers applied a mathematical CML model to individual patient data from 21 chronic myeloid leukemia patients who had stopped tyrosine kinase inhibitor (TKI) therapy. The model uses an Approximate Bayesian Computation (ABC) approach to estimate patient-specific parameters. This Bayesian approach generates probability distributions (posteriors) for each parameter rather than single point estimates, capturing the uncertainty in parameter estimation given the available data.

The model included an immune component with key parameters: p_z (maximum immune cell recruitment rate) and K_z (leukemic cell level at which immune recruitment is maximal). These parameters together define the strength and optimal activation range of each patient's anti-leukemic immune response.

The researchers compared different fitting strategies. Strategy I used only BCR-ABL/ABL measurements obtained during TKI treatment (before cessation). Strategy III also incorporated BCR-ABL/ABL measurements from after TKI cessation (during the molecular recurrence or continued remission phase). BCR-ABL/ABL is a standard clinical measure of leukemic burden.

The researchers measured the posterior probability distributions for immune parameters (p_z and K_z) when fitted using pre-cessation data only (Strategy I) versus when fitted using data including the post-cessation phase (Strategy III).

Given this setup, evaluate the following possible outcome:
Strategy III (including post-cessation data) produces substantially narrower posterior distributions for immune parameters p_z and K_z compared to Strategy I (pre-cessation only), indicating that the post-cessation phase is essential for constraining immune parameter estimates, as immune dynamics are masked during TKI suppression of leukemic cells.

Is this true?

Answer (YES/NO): YES